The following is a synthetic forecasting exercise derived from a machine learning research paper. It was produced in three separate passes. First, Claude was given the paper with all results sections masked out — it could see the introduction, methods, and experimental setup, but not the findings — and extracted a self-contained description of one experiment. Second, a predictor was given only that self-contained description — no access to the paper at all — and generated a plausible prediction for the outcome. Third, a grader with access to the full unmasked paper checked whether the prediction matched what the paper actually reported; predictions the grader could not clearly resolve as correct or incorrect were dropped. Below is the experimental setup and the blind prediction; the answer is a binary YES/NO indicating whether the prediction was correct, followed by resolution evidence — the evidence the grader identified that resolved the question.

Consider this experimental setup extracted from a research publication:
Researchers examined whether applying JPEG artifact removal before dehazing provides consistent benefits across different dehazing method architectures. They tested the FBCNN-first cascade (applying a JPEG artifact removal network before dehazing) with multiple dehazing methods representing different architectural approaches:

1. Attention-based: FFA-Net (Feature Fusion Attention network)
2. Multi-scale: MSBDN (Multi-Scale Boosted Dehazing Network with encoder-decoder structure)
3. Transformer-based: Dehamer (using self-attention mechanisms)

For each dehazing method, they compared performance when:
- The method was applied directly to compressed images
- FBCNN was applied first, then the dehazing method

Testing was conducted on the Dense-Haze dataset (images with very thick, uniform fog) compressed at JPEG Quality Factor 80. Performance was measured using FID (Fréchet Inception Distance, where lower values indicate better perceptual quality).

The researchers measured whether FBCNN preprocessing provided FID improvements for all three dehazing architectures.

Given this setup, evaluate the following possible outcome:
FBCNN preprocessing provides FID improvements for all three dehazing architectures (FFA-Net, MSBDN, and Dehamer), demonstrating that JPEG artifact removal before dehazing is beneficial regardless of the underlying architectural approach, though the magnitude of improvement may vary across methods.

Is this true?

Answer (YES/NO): YES